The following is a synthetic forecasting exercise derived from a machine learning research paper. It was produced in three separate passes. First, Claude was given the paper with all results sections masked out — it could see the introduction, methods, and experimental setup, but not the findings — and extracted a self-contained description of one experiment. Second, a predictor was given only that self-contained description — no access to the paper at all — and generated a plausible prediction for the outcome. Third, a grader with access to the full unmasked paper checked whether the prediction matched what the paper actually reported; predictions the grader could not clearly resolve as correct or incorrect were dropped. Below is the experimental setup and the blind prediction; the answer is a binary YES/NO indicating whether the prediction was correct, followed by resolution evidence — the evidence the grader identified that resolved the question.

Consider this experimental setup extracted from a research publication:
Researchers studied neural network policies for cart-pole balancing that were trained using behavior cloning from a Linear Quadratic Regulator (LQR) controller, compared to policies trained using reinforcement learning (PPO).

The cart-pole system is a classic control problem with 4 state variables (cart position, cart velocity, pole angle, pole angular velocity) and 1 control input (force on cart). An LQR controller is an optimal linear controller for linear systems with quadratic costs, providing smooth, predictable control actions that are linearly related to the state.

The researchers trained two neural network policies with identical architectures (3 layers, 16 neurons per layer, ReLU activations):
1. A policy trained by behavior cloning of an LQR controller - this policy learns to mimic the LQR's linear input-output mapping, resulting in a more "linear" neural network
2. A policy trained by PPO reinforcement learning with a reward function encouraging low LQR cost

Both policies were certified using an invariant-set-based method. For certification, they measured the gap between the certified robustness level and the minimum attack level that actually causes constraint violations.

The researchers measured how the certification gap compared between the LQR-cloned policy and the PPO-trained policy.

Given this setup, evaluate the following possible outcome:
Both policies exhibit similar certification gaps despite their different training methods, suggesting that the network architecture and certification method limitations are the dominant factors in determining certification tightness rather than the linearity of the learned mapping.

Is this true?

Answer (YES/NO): NO